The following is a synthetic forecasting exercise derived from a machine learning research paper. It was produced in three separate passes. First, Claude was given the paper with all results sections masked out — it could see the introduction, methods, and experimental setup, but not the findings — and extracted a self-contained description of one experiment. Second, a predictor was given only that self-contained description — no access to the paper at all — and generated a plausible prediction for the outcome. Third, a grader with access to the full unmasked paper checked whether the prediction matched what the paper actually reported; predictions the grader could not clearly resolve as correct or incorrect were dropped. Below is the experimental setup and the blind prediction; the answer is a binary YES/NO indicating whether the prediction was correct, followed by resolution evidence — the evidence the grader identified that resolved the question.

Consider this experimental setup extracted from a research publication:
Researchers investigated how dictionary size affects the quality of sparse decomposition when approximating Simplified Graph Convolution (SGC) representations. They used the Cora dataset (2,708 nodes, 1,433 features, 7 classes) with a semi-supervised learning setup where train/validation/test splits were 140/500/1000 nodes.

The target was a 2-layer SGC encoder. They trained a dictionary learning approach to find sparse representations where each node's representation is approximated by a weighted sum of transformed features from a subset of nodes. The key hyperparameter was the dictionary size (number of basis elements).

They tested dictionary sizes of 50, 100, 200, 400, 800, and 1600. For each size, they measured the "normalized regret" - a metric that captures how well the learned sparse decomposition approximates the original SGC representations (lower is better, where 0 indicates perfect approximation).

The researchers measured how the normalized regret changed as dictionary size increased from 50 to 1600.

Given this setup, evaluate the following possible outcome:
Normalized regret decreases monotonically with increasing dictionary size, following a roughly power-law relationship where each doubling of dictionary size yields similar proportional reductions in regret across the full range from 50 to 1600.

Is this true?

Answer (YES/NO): NO